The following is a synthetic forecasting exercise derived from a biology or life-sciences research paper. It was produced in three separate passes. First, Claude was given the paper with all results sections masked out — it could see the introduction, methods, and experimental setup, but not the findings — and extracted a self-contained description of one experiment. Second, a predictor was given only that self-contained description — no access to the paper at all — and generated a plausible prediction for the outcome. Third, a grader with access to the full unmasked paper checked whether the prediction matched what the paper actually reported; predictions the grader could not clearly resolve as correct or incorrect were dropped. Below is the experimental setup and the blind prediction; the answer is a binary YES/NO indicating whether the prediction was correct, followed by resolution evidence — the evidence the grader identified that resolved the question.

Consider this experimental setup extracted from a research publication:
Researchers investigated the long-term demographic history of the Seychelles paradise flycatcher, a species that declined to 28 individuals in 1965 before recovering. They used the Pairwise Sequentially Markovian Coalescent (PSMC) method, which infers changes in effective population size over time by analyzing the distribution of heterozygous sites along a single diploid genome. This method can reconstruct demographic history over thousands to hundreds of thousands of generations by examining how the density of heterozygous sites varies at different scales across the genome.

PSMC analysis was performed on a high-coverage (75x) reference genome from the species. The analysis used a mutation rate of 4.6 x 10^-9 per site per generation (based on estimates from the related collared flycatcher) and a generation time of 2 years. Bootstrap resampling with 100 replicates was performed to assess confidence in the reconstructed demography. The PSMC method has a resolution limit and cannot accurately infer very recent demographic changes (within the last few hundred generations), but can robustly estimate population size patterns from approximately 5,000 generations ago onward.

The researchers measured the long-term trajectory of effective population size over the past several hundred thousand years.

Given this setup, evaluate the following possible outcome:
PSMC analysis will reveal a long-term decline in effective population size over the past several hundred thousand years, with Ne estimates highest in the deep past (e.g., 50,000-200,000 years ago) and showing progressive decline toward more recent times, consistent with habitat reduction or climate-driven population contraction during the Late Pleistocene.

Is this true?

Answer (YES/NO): YES